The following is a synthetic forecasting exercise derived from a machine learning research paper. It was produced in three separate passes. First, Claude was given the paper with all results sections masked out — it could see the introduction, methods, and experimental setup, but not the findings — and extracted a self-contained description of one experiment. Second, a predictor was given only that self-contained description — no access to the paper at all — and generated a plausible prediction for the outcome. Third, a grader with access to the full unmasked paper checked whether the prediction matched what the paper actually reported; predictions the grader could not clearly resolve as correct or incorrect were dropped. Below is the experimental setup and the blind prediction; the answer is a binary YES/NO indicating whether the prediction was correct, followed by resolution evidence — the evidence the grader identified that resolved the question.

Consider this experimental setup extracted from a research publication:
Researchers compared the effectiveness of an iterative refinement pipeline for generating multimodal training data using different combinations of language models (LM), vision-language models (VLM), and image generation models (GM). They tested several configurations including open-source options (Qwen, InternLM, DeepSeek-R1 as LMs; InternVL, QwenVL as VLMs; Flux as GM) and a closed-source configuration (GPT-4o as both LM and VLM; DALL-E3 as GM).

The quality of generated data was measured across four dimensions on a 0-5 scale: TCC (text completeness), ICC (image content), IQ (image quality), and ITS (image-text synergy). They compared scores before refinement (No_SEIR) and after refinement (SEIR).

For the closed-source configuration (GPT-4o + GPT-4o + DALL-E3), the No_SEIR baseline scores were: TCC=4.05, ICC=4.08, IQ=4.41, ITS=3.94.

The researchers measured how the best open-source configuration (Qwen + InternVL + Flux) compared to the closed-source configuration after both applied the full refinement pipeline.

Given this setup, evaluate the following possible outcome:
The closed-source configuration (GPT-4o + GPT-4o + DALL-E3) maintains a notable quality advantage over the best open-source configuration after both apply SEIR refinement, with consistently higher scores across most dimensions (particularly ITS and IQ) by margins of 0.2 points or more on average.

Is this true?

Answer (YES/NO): NO